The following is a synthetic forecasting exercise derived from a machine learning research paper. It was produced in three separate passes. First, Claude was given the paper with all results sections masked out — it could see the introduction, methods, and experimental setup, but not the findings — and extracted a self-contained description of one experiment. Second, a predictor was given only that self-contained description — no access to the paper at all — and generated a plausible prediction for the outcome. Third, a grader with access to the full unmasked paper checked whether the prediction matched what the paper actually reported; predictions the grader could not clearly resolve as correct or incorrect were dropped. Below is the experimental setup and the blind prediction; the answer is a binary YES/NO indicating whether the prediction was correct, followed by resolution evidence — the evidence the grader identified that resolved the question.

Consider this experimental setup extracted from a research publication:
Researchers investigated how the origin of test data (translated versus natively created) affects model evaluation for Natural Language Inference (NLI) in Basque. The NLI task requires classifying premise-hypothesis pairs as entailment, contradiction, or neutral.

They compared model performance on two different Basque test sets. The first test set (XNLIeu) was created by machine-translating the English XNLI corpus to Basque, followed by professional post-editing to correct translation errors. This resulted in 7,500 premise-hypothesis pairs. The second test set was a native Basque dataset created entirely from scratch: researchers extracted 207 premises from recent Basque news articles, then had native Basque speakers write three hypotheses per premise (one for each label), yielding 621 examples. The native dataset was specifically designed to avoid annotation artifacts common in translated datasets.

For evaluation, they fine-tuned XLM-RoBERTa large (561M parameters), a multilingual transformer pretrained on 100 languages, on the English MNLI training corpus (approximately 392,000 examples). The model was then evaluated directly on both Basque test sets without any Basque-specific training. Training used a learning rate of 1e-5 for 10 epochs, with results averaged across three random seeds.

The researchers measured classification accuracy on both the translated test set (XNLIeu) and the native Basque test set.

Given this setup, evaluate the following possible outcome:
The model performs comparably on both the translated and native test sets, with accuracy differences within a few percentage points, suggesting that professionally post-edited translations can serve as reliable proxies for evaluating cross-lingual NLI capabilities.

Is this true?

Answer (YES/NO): NO